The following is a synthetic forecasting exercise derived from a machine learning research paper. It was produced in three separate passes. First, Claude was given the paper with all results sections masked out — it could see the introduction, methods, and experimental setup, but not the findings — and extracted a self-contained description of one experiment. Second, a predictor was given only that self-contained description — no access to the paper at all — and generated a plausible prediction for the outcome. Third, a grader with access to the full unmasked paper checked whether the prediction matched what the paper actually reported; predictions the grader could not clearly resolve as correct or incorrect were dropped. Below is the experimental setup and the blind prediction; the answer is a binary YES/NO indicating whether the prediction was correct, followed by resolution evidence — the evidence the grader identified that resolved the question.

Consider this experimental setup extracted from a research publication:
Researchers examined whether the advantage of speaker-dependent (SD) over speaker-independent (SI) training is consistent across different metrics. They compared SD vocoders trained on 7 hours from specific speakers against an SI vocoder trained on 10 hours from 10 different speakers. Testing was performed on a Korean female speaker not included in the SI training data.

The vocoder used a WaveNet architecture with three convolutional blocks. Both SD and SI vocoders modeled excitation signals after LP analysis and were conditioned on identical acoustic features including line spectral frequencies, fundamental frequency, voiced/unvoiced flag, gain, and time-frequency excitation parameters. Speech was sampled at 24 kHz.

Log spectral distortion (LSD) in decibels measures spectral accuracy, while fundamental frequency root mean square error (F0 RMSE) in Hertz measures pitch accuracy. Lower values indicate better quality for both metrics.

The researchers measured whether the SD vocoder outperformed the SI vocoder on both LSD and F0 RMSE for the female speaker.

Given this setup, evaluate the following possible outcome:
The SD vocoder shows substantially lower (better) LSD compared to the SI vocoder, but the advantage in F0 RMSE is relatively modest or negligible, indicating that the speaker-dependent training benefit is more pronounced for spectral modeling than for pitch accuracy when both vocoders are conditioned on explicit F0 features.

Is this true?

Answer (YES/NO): NO